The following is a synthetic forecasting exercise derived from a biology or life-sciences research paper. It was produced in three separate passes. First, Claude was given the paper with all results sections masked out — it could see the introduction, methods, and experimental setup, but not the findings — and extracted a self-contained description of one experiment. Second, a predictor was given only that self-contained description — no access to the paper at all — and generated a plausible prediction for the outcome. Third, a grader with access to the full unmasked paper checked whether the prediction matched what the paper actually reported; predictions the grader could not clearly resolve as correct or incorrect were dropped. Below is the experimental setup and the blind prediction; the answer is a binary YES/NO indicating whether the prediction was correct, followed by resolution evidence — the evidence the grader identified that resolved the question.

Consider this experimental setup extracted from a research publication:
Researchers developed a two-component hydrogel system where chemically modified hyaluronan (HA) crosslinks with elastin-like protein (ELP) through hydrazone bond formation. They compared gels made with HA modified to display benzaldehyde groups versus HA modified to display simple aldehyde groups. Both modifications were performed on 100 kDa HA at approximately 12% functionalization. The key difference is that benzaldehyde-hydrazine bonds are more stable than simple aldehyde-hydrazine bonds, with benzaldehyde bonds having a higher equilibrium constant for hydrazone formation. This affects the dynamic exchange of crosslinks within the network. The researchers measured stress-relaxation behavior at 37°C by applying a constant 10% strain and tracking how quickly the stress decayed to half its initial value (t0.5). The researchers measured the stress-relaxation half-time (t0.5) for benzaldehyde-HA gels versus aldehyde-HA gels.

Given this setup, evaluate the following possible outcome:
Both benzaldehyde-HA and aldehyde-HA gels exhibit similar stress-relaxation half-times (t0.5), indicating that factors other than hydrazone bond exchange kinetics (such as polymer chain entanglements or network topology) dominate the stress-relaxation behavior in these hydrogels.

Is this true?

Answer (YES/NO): NO